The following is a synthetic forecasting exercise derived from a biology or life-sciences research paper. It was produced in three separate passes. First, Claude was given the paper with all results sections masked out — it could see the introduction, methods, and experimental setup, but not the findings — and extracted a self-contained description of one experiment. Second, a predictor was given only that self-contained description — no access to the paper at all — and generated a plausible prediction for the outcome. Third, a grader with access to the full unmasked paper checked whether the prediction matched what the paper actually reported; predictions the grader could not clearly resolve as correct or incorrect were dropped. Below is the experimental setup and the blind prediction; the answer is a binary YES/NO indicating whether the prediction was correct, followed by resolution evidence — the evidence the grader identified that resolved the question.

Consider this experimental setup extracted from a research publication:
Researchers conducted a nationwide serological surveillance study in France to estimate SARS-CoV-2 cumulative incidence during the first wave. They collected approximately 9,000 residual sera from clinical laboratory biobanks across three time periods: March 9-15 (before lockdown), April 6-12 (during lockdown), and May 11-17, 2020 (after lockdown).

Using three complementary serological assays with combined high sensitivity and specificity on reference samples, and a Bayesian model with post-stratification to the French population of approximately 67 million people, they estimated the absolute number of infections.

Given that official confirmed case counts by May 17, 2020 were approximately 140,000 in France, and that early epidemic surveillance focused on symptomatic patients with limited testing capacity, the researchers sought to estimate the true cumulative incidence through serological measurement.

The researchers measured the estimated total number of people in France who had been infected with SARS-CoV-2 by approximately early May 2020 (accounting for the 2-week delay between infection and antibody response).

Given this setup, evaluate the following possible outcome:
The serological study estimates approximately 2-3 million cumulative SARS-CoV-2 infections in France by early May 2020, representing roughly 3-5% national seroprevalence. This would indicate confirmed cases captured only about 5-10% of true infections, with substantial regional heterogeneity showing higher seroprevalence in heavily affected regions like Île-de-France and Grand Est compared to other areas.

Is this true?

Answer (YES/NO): NO